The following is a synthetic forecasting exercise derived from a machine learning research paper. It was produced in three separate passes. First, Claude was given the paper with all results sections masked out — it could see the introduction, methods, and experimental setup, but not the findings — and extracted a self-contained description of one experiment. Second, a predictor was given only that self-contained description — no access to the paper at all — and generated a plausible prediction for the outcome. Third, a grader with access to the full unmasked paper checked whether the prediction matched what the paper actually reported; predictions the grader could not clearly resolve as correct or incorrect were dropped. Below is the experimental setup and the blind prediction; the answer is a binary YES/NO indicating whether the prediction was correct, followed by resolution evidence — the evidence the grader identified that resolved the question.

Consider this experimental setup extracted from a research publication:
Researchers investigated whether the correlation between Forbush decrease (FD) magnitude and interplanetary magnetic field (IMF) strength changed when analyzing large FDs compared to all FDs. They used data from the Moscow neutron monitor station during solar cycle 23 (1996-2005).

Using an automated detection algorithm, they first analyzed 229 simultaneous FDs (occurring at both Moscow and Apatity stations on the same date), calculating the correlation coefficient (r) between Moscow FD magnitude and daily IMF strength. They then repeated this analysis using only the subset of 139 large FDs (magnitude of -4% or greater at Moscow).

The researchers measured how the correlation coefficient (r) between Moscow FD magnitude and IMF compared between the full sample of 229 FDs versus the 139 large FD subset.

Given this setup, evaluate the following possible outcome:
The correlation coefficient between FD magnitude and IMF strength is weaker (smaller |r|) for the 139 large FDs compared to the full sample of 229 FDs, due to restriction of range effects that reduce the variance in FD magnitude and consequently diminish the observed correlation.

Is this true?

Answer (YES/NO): NO